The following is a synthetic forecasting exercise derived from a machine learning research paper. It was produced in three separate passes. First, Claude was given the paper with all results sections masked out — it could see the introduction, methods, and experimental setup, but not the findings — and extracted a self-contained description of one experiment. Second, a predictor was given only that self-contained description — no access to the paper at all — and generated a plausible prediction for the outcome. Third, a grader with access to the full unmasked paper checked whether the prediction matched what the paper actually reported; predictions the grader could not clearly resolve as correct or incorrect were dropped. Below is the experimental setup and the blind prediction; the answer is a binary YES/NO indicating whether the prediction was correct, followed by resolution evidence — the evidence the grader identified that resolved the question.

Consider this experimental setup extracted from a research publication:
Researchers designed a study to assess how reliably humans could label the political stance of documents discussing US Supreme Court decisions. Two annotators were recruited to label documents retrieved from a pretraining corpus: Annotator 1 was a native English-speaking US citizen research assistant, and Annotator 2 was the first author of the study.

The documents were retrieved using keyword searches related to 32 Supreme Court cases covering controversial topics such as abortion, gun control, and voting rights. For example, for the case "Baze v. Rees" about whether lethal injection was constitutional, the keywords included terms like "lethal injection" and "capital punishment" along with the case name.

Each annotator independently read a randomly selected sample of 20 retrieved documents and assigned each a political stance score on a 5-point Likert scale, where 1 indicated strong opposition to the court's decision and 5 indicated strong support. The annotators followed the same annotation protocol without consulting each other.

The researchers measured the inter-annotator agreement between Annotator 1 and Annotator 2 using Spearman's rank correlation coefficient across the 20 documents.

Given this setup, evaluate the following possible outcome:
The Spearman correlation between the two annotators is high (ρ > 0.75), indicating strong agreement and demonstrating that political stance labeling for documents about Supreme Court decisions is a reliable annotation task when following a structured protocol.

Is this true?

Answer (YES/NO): YES